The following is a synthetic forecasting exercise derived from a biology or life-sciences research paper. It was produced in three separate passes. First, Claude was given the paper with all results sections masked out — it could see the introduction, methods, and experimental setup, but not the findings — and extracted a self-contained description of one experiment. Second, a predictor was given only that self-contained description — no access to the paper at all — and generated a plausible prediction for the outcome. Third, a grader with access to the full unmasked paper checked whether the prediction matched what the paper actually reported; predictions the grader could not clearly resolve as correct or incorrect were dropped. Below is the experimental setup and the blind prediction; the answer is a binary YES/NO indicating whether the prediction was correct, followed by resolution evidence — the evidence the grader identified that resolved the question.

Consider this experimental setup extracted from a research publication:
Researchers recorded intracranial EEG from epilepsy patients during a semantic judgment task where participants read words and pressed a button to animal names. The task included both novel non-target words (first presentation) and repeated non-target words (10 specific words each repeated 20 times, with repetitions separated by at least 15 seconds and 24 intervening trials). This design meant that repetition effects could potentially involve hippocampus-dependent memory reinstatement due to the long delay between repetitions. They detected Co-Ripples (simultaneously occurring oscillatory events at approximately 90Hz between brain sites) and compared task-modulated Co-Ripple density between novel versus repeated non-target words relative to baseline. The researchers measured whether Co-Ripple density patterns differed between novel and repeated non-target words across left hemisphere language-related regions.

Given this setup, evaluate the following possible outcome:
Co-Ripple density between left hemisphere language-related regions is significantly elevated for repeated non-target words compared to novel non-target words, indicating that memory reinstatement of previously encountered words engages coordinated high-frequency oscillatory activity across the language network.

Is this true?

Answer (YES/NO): NO